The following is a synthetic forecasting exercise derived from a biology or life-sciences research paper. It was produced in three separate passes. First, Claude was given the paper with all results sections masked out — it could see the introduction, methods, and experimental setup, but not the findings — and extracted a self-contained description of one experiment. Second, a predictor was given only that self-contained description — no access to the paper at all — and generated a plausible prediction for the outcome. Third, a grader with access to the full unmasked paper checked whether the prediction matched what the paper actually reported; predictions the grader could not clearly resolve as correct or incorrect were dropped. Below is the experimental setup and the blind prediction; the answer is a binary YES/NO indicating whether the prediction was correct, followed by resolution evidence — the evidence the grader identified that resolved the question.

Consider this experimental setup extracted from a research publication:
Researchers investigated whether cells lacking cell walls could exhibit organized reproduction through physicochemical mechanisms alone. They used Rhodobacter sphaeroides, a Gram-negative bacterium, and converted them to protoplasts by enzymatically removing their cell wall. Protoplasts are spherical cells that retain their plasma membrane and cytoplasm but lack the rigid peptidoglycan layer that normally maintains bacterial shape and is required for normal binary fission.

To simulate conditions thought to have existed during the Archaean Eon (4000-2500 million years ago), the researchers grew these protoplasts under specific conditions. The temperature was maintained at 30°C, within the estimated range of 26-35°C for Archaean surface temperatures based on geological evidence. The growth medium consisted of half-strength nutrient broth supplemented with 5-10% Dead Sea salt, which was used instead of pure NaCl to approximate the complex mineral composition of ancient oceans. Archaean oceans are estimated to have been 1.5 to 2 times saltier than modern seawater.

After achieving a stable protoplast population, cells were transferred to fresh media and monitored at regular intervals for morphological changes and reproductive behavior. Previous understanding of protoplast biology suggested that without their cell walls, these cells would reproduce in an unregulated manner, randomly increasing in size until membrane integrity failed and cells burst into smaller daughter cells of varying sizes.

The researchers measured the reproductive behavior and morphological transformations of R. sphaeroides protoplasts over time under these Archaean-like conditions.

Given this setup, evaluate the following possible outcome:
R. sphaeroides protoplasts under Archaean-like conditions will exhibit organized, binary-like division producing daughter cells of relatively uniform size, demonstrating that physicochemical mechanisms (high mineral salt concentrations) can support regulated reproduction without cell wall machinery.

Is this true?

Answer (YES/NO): NO